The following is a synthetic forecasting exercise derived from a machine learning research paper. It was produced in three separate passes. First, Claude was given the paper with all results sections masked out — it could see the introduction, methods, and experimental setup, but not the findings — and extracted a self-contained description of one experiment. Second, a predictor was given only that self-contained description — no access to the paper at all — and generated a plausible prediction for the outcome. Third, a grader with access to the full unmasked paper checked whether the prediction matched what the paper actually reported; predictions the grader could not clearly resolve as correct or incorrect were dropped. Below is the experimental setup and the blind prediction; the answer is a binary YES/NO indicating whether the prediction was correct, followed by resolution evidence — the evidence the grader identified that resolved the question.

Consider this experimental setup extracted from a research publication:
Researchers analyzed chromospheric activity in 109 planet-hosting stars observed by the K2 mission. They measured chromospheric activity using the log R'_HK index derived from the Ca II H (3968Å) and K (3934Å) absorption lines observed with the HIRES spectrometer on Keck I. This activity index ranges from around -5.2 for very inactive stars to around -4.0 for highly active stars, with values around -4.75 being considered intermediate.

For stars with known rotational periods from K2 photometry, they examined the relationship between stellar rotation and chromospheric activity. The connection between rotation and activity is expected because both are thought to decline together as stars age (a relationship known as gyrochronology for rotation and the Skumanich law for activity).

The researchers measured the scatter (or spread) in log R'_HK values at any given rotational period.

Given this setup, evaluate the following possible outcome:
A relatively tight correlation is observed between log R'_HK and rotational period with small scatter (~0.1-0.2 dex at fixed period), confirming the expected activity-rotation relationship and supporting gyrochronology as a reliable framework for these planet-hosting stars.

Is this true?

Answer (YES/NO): NO